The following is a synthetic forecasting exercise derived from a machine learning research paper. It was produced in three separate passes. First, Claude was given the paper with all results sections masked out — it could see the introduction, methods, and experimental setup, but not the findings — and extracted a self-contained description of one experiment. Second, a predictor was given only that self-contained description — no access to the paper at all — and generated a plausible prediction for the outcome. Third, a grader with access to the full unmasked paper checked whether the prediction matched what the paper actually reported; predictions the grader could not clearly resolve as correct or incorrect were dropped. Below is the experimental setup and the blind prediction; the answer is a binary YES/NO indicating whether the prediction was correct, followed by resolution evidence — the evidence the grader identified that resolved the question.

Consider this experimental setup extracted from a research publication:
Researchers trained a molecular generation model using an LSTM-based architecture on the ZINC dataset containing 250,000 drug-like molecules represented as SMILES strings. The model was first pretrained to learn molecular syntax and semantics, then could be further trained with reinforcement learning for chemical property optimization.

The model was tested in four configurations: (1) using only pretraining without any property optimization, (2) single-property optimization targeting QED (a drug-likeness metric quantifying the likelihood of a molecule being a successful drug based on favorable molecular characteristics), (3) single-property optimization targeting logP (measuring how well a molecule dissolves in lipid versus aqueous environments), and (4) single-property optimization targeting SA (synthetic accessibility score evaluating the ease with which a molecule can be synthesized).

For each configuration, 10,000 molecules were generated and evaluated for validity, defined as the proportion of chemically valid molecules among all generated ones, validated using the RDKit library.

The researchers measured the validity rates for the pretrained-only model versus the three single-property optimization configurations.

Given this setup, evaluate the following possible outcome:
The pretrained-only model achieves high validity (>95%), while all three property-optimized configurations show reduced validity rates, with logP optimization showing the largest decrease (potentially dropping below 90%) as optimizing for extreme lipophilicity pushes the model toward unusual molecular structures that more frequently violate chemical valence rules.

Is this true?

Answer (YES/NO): NO